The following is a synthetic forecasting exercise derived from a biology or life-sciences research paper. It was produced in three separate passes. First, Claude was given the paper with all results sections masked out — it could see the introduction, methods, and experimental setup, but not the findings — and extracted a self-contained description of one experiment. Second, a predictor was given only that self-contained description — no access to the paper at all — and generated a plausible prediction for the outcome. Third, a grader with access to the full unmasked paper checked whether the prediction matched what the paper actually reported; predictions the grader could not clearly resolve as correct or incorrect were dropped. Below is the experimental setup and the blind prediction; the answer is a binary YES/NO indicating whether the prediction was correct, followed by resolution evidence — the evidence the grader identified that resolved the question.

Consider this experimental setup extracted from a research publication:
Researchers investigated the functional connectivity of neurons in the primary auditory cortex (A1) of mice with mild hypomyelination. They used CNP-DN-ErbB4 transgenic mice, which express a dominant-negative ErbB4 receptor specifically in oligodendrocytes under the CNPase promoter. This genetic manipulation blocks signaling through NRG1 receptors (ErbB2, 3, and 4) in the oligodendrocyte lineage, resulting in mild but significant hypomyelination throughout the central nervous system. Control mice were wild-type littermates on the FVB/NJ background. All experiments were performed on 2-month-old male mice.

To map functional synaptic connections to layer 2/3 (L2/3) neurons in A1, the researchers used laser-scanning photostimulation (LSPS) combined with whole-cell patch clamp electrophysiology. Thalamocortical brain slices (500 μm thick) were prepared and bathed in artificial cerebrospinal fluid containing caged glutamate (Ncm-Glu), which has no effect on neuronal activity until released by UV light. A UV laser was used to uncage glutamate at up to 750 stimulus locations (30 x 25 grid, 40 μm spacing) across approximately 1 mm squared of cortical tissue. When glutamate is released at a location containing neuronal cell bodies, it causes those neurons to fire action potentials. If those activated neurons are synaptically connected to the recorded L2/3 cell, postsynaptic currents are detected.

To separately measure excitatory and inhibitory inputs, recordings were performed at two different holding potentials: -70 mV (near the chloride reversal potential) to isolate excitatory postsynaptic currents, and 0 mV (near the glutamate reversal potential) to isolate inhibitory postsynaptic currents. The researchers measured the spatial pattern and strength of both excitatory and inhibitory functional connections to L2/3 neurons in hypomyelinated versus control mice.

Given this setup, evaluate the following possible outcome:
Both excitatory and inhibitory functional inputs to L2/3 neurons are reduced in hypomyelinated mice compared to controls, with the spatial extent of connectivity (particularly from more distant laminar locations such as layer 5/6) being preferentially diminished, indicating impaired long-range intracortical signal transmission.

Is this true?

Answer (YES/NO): NO